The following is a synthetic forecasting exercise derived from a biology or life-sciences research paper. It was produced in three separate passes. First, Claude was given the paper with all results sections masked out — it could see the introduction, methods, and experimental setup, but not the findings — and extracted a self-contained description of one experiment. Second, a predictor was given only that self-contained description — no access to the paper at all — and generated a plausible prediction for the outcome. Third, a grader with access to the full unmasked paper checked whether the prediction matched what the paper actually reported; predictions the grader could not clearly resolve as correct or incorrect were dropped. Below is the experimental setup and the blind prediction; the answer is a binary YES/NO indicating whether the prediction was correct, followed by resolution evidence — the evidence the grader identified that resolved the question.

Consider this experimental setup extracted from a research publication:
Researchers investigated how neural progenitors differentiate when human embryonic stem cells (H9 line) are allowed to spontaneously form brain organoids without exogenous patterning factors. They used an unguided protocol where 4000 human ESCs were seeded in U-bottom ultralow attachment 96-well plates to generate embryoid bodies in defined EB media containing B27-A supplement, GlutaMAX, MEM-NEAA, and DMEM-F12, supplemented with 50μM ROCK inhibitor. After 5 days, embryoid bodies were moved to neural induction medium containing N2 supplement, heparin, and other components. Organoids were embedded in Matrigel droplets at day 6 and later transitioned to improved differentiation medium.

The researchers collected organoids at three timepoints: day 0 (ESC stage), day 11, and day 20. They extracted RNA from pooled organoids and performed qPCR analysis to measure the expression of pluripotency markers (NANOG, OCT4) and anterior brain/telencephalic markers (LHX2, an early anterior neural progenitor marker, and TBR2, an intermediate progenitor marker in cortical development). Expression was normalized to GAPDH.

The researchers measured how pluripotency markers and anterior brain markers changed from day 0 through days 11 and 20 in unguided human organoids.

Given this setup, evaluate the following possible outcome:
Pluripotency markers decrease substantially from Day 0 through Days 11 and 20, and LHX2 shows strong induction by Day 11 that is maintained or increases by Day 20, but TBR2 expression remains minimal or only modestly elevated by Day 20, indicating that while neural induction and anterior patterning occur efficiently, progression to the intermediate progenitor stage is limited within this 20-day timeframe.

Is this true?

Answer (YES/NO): NO